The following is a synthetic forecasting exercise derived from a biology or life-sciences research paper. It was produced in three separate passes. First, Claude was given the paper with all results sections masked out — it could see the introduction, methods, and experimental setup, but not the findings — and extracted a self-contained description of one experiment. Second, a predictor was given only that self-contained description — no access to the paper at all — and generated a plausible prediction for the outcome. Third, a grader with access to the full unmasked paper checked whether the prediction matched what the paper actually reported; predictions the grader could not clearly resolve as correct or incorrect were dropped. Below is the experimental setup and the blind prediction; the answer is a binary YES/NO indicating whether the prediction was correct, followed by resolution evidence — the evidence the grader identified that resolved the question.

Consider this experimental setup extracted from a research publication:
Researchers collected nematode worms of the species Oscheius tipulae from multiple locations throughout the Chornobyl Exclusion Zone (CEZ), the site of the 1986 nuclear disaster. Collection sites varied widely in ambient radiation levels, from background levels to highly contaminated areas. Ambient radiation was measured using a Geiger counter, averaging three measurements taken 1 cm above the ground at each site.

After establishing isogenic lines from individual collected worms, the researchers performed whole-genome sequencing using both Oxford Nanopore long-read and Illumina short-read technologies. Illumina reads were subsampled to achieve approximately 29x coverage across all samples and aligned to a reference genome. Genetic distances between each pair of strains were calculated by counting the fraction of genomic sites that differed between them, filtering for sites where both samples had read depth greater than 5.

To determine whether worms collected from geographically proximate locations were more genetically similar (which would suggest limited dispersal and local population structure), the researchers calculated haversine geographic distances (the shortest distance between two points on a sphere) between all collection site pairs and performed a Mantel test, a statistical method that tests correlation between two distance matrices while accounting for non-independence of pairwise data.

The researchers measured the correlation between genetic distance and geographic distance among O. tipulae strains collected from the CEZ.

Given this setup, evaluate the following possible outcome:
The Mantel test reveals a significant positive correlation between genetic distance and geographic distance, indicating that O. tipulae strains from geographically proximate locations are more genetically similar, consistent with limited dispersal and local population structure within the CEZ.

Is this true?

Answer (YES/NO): NO